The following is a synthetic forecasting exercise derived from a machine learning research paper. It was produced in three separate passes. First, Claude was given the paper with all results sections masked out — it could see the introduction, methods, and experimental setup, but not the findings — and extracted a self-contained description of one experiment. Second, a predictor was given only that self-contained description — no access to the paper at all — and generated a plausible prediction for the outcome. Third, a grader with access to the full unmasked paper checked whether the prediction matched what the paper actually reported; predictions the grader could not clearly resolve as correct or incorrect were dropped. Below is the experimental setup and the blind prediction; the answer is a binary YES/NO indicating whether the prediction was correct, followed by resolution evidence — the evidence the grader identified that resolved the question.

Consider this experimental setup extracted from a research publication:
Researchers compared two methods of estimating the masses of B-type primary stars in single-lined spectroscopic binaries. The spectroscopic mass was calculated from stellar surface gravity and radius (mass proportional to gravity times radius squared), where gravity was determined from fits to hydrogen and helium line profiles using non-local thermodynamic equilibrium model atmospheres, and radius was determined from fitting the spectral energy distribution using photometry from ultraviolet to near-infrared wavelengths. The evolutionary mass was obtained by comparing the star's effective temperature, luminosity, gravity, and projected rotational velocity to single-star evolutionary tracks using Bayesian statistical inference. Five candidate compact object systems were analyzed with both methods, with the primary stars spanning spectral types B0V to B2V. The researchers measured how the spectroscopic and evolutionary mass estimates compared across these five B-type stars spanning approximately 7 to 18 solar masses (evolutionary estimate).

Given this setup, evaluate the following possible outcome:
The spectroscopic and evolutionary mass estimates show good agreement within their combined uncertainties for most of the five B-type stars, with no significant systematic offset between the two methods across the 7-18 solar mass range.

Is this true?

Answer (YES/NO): NO